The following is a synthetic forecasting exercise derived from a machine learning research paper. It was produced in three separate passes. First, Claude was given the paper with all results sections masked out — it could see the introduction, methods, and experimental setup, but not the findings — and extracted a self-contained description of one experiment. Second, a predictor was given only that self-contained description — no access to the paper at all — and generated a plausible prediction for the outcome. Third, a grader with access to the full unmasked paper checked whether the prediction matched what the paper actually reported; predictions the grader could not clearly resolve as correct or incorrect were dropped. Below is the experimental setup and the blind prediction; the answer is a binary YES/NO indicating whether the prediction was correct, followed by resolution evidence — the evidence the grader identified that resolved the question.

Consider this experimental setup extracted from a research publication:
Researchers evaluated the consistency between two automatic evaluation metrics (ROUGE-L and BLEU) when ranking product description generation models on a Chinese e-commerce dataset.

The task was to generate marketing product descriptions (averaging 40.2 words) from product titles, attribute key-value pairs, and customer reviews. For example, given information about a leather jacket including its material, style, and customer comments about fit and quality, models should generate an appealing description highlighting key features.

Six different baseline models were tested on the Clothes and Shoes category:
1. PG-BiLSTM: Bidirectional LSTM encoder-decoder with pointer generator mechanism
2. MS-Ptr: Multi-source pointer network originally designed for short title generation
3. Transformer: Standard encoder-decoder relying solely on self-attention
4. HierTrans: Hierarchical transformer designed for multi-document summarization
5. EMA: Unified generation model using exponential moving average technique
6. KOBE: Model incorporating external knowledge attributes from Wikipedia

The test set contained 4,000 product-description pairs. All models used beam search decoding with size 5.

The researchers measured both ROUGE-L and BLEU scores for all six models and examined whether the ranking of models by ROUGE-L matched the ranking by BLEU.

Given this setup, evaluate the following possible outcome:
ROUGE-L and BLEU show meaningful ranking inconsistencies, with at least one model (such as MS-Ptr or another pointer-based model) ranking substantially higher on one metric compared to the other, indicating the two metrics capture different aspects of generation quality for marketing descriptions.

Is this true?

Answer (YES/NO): NO